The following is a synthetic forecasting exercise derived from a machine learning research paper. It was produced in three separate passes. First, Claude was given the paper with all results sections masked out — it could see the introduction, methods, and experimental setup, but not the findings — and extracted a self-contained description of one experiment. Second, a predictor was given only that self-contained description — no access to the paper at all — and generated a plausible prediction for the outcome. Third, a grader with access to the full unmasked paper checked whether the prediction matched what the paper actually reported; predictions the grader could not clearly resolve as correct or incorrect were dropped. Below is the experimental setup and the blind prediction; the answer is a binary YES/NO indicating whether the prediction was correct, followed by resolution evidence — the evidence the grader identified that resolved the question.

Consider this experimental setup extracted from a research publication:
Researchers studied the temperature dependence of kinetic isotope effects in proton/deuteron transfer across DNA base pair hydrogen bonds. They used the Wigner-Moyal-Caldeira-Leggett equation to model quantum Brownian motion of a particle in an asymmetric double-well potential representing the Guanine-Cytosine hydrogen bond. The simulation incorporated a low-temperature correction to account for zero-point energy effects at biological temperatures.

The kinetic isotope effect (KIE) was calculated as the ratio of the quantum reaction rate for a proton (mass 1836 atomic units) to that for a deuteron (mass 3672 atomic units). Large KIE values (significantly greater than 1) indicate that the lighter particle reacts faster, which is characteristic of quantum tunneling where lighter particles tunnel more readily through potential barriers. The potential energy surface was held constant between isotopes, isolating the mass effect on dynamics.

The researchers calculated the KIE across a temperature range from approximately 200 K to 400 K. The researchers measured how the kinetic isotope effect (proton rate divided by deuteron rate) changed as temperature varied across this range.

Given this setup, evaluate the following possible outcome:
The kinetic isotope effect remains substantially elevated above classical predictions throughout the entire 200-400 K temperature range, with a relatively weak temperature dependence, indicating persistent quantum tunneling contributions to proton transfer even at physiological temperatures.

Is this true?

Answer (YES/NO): NO